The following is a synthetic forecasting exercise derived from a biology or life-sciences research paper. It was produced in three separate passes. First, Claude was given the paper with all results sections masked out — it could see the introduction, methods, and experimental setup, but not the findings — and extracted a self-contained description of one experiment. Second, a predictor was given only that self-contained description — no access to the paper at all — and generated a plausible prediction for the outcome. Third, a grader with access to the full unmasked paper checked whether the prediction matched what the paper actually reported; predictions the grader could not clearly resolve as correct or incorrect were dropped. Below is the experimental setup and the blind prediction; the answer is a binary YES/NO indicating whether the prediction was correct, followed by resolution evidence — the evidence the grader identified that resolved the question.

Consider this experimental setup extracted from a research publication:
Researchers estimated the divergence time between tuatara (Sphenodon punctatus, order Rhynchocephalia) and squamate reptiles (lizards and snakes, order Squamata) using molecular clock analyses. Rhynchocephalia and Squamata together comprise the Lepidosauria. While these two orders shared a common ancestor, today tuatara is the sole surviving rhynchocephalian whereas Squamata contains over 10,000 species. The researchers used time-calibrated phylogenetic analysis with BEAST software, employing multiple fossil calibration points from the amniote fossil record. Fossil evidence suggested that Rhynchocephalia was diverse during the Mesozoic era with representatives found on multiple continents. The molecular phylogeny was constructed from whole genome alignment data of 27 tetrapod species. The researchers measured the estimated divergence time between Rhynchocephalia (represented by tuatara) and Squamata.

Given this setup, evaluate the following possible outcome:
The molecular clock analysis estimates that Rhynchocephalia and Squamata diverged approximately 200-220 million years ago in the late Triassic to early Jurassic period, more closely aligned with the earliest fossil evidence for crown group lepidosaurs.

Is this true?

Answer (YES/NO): NO